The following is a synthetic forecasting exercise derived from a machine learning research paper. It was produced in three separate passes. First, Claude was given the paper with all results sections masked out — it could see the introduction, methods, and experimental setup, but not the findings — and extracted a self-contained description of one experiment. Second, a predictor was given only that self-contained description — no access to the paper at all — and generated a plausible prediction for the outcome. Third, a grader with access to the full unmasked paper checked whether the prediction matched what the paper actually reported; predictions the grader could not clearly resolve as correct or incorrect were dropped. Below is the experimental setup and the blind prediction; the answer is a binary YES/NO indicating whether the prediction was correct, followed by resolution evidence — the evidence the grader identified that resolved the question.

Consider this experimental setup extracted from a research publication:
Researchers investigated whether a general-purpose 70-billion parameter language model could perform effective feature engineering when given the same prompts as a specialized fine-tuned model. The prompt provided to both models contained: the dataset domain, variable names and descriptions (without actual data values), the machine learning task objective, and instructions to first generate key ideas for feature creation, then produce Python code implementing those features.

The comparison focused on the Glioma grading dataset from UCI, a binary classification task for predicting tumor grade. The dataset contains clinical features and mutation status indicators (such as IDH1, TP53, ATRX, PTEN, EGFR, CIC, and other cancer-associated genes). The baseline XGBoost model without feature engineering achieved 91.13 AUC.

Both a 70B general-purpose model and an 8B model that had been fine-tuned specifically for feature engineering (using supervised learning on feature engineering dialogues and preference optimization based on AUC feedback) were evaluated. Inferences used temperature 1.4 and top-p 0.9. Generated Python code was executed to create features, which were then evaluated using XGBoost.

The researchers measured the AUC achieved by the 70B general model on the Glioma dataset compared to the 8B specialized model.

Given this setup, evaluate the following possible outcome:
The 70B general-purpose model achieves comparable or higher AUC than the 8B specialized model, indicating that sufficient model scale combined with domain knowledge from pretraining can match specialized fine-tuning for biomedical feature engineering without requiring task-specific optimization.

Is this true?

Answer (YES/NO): YES